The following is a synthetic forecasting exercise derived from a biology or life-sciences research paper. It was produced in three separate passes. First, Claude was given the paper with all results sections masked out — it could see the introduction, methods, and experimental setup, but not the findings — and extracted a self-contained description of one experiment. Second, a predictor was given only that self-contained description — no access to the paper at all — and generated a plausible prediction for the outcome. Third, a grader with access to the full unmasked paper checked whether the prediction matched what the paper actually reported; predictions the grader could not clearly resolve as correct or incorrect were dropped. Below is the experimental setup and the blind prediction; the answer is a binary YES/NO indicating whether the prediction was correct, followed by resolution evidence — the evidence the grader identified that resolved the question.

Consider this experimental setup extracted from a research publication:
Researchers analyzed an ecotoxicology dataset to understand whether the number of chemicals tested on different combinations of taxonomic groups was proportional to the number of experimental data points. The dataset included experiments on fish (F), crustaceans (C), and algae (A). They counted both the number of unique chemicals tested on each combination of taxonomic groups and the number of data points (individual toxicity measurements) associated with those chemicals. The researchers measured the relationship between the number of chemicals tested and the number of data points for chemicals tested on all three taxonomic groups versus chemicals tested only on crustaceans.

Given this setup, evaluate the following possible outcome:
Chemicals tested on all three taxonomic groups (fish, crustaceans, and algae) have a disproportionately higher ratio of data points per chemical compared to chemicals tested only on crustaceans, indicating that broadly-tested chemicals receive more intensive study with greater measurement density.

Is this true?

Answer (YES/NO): YES